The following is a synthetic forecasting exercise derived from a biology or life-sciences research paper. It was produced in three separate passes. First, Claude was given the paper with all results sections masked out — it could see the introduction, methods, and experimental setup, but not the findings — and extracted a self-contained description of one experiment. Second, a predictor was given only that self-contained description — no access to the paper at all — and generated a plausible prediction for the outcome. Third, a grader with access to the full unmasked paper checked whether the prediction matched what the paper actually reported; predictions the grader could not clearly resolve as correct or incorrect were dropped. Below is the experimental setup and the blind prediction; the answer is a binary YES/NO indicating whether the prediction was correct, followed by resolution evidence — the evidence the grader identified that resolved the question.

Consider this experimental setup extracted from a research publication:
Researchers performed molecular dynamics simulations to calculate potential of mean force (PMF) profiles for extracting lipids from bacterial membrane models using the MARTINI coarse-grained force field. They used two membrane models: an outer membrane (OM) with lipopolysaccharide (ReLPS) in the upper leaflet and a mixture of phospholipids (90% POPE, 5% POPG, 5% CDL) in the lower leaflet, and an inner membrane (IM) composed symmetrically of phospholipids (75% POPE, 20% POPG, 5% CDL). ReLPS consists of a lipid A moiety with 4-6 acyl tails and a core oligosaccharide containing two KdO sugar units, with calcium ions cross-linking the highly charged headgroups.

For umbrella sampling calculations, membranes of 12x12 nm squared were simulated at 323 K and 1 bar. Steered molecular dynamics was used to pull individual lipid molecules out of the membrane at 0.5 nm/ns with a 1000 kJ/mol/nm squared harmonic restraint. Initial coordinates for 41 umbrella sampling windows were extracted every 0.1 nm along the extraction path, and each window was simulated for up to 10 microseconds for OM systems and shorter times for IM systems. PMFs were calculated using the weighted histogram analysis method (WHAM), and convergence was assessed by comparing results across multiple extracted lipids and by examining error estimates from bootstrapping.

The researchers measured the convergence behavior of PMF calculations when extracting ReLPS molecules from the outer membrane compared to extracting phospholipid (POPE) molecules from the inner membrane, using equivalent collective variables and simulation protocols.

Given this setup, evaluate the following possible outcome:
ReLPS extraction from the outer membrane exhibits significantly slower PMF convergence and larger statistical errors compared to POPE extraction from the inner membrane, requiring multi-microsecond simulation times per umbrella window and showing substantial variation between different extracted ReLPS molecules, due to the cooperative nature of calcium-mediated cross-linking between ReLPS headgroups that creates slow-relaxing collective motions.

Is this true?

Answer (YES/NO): YES